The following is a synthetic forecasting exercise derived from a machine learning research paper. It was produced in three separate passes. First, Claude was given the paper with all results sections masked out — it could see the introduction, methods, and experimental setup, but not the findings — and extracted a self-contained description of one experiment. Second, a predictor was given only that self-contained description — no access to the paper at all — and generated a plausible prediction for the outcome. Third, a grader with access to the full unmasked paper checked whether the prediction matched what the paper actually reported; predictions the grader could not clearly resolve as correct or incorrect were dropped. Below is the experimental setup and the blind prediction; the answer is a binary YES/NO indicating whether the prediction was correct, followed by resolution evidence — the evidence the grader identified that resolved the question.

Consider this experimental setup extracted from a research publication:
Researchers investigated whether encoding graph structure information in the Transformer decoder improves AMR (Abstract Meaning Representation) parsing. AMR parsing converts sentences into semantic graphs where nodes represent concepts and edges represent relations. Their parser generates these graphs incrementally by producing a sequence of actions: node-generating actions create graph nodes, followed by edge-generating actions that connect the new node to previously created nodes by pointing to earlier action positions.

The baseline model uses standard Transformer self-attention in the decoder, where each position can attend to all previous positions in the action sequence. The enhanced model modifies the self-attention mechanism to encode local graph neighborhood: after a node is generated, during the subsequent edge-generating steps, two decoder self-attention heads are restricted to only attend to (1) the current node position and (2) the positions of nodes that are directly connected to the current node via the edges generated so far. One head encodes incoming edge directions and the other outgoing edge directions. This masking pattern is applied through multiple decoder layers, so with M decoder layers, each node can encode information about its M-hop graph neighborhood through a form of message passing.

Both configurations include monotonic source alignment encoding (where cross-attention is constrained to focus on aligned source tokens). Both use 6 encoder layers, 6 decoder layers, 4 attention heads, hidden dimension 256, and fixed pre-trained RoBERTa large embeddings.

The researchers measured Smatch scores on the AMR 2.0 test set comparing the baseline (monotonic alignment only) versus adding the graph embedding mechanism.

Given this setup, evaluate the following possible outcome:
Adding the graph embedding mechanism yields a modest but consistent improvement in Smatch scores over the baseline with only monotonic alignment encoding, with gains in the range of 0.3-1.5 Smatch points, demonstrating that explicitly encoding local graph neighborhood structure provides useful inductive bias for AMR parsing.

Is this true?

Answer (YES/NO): NO